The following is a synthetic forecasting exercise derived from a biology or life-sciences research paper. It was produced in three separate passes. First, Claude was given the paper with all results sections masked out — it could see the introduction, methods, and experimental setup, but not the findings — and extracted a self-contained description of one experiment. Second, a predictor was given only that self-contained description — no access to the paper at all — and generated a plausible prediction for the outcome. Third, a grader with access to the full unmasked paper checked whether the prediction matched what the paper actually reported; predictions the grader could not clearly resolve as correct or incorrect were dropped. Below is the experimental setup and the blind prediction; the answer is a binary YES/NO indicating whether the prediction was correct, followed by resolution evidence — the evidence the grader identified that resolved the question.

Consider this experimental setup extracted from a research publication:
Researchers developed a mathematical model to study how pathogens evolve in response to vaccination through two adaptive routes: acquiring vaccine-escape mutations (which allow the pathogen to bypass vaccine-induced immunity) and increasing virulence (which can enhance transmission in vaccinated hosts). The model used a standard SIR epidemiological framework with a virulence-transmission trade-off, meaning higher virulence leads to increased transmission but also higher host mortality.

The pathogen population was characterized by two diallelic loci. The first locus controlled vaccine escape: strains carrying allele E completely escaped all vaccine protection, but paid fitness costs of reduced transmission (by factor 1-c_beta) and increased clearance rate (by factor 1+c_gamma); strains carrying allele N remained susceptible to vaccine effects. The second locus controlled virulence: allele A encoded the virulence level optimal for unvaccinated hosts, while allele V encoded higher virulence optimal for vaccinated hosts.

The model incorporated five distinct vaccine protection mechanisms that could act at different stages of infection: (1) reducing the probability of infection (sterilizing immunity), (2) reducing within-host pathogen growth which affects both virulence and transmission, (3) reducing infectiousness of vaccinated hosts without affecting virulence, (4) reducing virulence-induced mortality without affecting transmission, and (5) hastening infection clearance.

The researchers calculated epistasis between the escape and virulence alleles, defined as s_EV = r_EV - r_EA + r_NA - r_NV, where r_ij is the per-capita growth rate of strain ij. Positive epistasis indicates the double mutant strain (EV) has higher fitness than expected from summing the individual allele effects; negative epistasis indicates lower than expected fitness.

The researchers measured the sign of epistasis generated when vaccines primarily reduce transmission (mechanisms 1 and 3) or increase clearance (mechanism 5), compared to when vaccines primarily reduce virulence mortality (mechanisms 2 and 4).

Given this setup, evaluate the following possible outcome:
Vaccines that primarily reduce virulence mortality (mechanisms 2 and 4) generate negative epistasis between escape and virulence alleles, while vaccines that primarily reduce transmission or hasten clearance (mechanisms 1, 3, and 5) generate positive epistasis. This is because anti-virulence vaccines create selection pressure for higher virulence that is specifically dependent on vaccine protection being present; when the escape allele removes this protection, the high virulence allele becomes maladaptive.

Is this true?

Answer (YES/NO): YES